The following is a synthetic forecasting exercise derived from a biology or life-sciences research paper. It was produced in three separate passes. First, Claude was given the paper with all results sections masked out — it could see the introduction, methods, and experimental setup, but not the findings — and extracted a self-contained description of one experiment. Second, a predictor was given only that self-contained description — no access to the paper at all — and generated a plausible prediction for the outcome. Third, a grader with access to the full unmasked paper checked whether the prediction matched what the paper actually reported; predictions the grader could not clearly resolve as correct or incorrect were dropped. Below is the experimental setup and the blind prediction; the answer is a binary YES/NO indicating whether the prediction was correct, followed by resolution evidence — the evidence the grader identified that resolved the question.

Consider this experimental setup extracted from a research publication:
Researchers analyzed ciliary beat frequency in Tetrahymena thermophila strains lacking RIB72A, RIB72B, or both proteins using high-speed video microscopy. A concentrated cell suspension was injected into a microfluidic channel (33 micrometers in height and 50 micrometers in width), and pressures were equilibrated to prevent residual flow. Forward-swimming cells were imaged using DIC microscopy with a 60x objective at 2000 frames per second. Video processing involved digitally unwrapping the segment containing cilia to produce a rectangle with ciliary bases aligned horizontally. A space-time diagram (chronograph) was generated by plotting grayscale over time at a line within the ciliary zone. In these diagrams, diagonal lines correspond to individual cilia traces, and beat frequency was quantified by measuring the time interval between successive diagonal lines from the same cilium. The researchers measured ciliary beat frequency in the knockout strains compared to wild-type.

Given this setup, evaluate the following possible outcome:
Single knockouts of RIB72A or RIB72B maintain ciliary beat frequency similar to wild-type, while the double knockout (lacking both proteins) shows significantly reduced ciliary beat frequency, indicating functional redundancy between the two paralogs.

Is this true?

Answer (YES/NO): NO